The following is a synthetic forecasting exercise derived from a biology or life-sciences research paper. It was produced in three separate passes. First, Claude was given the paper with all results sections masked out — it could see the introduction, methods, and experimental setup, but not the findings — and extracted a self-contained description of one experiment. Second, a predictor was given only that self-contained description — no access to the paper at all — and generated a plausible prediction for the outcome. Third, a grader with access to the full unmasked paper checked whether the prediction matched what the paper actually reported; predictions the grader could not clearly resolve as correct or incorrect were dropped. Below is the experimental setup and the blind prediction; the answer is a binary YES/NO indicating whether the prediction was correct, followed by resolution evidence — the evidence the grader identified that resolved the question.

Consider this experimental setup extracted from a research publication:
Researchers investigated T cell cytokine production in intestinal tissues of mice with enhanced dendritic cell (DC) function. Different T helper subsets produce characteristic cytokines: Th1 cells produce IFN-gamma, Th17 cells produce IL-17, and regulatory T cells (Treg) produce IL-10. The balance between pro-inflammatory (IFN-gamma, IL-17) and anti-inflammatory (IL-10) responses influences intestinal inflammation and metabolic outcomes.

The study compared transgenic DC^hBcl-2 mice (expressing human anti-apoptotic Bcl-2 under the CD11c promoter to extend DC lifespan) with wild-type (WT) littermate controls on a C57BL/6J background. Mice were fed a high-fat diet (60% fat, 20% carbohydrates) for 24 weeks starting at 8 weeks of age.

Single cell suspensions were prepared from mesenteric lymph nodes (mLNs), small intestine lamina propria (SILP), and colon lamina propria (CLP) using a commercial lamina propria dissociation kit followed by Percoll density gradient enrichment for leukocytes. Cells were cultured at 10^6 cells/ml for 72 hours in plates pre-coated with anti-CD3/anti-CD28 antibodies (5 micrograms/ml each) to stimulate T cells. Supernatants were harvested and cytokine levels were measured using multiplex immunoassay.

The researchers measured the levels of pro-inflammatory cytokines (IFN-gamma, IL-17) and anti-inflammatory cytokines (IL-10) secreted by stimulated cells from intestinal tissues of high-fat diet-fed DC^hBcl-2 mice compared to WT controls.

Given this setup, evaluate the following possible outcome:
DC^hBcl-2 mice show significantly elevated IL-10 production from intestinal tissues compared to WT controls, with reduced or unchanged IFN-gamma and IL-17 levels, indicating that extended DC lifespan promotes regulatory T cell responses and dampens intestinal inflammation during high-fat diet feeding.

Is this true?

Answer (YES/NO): NO